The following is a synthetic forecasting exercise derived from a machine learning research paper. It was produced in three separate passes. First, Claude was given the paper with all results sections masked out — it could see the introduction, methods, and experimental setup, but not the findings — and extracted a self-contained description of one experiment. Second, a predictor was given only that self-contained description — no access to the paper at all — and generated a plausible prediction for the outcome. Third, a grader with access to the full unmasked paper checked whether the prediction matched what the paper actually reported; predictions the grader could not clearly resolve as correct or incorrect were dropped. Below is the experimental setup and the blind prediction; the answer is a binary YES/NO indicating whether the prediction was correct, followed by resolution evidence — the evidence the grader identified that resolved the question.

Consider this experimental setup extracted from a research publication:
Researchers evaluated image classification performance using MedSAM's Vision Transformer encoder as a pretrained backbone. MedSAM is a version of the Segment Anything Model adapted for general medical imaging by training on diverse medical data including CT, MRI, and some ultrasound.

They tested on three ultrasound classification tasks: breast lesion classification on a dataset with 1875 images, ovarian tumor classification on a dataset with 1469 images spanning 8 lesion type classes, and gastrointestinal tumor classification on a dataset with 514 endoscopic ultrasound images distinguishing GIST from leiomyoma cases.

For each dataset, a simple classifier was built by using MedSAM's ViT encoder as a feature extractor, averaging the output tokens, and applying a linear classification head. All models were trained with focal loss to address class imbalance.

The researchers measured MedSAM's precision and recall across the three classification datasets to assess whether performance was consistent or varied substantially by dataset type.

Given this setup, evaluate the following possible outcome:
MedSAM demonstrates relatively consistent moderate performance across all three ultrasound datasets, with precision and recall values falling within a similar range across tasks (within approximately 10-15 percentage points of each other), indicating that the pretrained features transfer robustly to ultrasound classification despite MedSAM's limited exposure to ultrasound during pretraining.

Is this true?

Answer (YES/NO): NO